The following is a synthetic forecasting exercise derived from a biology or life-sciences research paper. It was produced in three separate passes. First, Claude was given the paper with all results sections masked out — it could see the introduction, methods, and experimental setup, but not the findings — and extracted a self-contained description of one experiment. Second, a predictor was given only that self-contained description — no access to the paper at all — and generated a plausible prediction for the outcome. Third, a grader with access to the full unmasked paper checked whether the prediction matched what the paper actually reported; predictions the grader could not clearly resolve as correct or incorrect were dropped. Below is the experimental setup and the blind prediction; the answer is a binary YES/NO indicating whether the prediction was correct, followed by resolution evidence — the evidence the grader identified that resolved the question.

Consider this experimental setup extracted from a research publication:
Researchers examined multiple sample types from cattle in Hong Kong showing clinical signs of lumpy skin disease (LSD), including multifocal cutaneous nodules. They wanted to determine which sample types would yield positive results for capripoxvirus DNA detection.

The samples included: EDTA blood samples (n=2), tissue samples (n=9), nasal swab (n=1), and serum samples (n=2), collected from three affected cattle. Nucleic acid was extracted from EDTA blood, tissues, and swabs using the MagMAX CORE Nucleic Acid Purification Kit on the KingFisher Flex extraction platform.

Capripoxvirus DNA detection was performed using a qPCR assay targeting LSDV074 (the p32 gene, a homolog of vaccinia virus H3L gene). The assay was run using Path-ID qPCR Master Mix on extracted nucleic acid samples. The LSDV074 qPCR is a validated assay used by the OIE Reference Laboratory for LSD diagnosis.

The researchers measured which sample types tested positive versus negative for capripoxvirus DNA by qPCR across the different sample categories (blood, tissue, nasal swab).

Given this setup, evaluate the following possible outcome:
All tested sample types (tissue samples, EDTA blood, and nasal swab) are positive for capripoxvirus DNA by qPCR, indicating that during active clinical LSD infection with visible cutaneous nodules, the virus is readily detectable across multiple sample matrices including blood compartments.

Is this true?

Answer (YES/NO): YES